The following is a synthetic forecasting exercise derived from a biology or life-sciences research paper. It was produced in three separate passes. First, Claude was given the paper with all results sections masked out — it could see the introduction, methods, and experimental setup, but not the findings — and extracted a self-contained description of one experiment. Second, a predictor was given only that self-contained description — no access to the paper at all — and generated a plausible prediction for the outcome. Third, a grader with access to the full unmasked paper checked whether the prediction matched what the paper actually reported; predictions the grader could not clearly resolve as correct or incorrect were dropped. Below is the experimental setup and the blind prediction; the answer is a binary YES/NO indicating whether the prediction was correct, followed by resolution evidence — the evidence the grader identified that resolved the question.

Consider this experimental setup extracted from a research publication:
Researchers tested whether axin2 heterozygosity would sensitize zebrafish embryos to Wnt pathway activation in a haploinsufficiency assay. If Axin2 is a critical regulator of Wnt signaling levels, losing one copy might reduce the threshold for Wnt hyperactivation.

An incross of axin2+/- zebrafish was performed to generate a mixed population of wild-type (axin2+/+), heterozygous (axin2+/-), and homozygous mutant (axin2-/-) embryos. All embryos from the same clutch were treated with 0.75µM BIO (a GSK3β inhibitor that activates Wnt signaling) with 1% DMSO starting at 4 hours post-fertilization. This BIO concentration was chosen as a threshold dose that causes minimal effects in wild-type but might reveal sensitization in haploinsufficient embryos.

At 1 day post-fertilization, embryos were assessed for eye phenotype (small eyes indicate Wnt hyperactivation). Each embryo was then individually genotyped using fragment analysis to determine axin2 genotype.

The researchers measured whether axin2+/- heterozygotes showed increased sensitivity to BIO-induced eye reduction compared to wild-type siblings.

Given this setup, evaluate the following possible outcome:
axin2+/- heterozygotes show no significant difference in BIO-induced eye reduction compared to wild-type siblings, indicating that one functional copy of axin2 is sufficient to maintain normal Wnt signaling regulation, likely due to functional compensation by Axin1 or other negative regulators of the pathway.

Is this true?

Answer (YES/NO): YES